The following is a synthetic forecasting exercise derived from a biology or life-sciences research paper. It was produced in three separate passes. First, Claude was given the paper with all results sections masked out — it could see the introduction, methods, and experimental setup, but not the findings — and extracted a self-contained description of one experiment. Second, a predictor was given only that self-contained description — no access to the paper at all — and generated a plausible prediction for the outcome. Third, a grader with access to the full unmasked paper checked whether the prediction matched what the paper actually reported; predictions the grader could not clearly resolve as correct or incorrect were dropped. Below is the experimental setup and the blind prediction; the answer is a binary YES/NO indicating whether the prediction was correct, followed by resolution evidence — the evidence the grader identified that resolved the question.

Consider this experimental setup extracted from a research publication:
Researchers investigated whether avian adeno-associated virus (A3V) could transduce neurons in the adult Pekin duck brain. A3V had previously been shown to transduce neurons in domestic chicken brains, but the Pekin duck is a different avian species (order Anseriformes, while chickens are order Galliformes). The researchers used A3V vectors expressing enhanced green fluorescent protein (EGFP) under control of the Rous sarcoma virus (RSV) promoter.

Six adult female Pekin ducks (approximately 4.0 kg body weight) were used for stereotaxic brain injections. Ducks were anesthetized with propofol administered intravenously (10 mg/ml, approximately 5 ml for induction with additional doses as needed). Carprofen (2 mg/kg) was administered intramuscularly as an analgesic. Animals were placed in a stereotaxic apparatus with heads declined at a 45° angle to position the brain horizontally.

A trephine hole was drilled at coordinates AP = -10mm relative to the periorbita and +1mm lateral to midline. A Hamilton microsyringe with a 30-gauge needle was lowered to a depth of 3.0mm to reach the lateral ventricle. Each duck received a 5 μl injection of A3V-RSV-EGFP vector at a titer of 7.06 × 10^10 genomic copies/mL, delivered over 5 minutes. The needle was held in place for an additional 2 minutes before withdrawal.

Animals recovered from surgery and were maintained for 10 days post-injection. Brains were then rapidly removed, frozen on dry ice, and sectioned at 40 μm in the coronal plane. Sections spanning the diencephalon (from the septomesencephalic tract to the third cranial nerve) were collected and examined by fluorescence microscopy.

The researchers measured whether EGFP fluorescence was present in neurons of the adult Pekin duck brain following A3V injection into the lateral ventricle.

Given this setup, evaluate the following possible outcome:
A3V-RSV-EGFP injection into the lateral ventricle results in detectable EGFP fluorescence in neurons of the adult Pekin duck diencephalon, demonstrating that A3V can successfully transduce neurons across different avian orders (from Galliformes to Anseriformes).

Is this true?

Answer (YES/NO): YES